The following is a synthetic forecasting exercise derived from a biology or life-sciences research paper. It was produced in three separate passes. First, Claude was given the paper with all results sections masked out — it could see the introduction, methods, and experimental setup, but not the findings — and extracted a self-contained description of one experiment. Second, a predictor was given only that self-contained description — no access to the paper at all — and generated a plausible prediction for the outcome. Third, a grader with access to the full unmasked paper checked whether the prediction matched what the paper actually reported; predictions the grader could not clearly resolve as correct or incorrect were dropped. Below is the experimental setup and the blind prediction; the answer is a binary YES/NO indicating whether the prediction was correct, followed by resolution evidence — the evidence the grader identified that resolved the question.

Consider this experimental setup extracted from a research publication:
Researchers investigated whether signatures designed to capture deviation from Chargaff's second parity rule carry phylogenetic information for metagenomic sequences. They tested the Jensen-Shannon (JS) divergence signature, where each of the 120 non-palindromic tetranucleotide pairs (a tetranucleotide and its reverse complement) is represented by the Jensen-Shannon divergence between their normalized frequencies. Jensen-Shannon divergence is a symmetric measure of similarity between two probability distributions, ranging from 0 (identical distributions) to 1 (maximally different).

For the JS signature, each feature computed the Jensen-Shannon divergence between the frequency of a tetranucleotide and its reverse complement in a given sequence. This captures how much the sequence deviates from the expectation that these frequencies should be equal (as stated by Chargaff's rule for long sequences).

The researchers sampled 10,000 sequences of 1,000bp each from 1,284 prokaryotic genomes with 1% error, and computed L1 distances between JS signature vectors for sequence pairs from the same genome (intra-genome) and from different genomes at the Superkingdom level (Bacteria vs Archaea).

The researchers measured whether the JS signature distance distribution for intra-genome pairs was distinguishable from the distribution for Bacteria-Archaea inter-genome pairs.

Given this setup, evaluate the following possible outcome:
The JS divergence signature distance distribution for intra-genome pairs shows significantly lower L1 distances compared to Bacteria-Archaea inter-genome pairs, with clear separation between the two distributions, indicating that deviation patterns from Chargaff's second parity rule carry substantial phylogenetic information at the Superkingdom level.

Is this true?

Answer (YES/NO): NO